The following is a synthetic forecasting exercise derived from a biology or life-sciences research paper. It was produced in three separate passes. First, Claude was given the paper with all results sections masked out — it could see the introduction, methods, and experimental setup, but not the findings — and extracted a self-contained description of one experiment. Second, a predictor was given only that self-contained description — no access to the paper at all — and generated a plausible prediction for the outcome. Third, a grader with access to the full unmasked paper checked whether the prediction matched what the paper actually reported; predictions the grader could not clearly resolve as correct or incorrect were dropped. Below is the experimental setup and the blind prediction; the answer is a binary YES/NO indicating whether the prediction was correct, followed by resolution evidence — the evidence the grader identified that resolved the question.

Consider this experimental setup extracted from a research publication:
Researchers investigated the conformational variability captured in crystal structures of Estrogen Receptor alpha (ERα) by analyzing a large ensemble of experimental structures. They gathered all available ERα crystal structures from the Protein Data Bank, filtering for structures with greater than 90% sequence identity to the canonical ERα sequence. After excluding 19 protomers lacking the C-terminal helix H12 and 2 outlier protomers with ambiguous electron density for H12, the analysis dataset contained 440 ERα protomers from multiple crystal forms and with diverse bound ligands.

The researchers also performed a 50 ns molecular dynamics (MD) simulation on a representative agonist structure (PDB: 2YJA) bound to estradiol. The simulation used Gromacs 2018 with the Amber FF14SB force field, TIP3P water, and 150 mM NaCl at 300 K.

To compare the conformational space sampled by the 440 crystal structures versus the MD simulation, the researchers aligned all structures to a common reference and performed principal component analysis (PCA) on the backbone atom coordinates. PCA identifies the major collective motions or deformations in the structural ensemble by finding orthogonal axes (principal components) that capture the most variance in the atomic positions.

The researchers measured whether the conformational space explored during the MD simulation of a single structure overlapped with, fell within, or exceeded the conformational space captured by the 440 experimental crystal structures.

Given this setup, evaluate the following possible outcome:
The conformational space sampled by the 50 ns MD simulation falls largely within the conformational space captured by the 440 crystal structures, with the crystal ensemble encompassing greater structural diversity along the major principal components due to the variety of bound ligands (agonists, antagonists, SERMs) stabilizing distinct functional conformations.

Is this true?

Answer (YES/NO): YES